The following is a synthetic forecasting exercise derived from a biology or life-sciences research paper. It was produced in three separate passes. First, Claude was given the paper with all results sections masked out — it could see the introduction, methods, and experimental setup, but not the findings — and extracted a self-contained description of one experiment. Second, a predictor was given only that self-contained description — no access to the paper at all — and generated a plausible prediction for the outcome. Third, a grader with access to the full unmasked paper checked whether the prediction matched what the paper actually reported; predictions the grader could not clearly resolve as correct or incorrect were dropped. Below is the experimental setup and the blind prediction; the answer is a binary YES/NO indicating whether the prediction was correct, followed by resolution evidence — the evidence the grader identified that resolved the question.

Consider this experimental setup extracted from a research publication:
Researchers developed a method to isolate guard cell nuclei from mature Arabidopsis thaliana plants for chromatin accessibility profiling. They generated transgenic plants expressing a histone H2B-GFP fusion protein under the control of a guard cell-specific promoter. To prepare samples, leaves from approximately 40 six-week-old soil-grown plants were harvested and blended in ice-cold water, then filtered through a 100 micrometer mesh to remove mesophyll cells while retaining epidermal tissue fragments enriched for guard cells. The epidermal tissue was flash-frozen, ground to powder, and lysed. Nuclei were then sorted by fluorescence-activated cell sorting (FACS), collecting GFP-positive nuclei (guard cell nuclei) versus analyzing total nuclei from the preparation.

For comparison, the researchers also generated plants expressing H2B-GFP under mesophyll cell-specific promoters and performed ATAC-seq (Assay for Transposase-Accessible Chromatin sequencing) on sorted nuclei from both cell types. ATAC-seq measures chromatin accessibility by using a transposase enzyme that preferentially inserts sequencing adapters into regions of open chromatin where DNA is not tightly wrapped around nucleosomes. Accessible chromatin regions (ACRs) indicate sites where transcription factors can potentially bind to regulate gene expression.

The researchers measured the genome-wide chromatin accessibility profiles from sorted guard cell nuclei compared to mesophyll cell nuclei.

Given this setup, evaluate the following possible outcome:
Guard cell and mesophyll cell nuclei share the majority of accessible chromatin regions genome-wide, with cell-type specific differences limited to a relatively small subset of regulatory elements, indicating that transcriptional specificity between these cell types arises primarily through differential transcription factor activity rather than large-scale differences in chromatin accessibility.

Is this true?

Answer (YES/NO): NO